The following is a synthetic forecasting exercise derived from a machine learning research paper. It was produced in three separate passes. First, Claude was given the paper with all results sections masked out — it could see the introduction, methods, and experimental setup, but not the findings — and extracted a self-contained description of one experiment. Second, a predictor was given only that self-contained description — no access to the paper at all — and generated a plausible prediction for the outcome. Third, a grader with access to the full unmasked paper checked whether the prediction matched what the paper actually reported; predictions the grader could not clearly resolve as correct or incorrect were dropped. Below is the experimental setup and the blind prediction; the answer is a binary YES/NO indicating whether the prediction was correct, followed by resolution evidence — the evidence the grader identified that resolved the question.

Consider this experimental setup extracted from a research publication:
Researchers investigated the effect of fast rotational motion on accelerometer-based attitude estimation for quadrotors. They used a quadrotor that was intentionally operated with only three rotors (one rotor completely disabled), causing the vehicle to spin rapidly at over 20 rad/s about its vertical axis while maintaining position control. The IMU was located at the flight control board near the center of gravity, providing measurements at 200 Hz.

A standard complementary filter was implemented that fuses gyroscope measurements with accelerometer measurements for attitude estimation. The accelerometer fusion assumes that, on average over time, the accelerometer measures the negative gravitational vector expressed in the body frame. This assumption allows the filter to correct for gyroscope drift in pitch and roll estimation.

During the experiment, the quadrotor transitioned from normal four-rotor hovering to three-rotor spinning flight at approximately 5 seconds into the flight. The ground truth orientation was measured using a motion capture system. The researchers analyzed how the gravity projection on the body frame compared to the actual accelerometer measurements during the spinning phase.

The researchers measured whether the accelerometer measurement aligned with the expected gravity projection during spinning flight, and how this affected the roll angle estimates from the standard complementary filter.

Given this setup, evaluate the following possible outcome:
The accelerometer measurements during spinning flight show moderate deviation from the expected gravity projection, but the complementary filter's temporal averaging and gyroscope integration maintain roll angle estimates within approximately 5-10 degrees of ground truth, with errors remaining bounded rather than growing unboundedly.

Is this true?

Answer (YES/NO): NO